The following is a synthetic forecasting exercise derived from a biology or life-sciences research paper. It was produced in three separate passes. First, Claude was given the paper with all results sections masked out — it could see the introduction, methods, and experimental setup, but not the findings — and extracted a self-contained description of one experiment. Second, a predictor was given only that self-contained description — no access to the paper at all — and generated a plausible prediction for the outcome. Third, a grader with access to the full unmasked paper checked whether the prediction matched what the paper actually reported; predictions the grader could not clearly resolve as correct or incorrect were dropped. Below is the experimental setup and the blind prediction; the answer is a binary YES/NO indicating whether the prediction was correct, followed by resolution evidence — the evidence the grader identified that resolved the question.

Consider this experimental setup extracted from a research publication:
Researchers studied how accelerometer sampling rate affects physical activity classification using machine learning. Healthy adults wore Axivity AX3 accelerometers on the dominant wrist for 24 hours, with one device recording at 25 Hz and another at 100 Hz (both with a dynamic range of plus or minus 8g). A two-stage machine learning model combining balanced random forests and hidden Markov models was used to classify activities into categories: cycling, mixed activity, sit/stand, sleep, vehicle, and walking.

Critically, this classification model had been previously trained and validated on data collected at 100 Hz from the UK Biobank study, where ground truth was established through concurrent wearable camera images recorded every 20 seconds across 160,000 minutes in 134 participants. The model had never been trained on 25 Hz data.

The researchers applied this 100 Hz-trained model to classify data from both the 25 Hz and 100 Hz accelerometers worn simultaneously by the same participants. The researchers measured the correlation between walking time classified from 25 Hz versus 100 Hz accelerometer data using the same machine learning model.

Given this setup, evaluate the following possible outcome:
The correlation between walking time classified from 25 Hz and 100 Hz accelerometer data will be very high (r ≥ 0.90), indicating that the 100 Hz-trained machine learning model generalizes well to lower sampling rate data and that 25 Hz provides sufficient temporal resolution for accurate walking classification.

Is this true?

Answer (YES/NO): NO